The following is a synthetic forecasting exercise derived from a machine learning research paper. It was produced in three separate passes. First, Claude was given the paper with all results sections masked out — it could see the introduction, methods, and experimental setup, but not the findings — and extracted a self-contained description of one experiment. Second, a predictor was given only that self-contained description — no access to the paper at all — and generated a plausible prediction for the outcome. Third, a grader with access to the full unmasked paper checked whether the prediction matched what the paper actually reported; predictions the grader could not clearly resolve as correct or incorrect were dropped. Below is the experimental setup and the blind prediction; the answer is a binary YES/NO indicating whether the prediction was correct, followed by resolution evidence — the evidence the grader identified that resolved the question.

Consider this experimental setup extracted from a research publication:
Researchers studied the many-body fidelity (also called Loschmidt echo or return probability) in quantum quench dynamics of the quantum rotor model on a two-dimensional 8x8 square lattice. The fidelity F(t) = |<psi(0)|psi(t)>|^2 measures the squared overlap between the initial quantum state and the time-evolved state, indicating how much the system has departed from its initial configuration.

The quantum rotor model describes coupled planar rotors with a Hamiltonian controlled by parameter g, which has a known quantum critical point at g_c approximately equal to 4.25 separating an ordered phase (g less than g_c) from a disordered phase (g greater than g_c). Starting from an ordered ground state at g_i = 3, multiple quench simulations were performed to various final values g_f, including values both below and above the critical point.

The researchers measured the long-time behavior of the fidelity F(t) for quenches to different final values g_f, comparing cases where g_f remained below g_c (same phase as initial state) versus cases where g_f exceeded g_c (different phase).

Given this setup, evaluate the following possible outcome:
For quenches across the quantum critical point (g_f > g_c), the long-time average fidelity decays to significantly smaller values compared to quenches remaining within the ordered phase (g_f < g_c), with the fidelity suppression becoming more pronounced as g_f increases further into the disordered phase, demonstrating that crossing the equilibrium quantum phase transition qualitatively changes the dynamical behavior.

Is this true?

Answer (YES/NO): YES